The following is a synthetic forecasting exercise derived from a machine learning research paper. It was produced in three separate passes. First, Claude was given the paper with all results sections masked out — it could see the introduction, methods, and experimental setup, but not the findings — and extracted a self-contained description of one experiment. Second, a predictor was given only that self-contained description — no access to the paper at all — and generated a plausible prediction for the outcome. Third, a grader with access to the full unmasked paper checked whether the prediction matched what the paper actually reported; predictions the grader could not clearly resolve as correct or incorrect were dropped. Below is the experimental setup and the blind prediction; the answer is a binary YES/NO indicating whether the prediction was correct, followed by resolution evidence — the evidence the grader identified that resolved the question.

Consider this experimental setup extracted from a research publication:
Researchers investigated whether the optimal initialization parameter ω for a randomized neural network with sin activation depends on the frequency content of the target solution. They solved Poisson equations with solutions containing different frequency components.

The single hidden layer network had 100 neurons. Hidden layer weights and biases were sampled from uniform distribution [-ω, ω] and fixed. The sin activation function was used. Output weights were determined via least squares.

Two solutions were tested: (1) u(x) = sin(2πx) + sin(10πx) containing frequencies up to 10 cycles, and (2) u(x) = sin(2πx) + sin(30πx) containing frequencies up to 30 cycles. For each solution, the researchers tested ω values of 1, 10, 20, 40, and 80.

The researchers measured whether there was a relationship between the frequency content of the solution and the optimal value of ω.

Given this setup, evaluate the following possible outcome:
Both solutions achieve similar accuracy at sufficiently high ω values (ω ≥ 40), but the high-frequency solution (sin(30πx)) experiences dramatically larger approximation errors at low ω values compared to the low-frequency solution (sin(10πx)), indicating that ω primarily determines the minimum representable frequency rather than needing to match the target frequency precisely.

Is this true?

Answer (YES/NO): NO